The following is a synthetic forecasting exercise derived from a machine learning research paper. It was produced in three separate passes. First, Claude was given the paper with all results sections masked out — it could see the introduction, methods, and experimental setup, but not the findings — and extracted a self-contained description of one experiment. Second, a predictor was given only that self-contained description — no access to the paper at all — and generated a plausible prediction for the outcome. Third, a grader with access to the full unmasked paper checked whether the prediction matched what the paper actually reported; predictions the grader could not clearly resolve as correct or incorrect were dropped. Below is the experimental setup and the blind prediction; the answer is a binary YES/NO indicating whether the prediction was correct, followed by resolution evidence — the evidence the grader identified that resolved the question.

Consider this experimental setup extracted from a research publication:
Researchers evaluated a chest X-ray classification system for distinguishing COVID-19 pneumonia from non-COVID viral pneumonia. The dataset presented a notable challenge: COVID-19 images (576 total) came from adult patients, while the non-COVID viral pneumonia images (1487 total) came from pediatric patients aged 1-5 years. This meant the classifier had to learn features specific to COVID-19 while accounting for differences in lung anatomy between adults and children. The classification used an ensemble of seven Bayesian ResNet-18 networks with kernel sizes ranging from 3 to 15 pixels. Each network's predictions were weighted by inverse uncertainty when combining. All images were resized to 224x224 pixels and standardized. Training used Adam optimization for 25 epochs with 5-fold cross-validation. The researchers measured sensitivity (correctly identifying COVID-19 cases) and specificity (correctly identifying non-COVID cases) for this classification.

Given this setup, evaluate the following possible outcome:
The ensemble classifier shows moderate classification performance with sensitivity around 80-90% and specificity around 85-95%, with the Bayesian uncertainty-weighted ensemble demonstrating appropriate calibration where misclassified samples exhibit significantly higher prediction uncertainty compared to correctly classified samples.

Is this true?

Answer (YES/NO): NO